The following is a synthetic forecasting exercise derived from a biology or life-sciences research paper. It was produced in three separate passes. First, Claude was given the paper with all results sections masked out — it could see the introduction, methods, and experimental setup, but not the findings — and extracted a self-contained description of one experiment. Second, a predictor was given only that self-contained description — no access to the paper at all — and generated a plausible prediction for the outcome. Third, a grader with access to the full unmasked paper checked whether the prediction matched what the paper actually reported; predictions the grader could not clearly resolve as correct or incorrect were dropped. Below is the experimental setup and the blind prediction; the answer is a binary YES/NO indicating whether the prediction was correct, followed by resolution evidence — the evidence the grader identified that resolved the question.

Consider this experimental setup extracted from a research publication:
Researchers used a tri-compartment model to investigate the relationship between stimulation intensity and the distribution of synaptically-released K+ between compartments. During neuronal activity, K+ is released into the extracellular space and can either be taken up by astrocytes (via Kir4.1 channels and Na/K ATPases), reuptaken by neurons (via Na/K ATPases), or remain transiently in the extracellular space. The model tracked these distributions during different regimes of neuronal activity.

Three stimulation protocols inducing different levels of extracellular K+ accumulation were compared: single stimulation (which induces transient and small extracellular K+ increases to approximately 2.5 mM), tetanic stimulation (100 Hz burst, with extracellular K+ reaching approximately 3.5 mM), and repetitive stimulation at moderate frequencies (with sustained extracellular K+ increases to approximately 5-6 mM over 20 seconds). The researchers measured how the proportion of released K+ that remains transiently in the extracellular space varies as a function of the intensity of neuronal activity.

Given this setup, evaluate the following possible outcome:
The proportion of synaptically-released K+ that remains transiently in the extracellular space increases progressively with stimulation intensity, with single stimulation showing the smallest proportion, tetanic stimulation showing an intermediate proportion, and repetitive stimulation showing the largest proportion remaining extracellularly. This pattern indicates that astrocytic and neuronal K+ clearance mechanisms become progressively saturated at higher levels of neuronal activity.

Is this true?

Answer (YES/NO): NO